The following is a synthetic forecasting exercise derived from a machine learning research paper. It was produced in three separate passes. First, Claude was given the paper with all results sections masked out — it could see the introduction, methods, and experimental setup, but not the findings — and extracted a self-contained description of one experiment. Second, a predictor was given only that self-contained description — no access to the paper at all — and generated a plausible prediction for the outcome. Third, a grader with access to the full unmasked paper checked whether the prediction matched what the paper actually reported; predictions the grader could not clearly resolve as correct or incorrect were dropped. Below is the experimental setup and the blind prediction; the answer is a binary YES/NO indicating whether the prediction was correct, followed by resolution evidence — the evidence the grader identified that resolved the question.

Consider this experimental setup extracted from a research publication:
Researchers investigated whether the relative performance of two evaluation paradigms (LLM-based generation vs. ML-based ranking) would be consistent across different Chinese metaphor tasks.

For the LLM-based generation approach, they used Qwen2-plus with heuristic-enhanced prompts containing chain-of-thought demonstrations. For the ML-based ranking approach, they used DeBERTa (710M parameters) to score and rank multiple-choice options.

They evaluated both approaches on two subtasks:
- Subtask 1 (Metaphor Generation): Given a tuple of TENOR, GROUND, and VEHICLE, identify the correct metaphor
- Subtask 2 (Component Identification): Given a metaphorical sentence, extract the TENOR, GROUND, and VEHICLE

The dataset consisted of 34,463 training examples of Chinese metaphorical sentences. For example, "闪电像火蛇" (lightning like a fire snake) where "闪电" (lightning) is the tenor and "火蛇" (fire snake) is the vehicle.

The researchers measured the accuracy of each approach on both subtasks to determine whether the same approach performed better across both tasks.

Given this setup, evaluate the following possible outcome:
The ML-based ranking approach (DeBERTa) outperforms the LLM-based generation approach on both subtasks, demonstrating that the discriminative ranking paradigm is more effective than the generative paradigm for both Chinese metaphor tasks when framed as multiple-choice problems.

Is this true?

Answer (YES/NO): NO